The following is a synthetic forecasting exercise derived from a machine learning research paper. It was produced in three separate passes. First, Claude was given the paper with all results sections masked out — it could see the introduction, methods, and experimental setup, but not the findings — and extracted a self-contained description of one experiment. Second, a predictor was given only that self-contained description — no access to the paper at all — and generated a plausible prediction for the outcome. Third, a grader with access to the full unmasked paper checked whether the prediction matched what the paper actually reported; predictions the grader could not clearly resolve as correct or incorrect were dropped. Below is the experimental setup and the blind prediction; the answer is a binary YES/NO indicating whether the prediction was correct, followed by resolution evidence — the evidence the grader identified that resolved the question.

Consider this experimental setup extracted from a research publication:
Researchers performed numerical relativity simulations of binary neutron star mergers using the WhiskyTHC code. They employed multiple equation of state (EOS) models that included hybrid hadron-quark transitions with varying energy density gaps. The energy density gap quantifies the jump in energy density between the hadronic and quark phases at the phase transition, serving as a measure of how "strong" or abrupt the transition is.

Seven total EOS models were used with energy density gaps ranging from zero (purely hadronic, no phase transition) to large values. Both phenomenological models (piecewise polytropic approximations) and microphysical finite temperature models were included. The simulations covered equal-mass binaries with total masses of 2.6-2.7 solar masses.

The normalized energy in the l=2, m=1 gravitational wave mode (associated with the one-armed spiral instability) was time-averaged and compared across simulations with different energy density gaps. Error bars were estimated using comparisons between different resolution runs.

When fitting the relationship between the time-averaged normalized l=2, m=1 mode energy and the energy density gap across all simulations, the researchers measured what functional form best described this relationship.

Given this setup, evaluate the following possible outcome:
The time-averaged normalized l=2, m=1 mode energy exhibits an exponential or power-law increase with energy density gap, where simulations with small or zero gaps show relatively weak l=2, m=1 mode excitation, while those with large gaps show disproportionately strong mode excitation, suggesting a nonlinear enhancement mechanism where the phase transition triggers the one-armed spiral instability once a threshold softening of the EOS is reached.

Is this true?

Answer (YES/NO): NO